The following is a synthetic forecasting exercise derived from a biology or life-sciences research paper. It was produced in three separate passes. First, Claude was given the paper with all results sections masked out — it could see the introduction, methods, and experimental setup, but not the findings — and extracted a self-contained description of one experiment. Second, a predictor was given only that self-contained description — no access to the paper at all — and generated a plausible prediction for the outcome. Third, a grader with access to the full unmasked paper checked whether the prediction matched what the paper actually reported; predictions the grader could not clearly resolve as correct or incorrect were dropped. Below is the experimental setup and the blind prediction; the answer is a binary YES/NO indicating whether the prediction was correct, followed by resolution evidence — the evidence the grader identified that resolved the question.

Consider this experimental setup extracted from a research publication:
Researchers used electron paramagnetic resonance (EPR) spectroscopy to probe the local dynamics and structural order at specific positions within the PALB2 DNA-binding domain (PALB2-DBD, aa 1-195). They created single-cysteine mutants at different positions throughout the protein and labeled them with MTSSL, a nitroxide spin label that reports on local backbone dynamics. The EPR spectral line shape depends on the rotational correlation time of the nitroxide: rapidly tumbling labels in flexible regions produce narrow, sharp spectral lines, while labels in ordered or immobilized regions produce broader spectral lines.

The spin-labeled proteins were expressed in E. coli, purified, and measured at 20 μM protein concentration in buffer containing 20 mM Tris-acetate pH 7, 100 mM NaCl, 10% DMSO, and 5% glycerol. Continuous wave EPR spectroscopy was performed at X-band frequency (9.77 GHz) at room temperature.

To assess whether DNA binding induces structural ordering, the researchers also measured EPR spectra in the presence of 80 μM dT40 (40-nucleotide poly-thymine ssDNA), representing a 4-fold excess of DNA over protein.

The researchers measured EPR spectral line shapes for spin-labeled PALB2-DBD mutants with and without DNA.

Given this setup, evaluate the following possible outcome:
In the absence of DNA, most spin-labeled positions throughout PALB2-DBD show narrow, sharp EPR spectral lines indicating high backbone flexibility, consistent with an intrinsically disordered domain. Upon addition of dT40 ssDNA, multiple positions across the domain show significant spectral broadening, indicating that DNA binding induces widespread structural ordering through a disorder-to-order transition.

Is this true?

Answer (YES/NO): NO